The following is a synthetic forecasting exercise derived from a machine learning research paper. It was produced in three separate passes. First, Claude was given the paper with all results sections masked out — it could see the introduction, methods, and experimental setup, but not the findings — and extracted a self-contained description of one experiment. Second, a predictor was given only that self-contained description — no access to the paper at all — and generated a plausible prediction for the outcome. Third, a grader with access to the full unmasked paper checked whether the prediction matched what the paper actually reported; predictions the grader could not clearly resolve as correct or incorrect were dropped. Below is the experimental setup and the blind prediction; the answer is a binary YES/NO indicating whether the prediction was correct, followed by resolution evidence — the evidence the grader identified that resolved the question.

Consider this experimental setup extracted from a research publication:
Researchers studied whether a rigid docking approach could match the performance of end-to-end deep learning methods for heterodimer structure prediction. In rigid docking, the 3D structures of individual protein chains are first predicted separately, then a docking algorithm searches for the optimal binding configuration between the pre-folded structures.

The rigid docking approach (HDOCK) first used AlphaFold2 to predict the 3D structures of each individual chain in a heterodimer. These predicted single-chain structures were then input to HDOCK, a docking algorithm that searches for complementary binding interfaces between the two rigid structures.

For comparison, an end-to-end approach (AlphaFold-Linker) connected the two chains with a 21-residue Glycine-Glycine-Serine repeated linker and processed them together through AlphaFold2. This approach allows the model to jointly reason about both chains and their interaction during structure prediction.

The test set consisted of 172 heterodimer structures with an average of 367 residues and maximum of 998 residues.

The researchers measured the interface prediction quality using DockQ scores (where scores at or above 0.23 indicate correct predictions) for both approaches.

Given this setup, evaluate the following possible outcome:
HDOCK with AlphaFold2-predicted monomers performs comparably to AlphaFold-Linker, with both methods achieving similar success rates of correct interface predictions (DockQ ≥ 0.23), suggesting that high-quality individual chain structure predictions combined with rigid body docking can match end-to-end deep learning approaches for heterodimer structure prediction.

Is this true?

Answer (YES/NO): NO